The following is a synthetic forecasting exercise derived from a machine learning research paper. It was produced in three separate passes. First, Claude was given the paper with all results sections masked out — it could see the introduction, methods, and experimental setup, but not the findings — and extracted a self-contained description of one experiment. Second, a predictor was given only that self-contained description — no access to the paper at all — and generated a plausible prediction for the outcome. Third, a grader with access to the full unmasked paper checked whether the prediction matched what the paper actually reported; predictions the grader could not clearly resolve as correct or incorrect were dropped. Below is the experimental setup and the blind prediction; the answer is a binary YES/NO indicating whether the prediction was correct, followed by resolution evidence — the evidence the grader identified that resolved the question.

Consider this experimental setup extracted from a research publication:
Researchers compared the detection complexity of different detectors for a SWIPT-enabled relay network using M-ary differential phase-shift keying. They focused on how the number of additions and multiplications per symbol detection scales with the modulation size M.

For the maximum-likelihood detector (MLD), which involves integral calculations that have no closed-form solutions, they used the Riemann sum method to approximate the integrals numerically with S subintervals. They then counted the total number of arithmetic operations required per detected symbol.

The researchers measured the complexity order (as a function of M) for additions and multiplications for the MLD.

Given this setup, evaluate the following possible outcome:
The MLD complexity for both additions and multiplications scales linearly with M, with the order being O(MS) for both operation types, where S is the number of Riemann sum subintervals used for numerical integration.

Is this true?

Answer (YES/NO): NO